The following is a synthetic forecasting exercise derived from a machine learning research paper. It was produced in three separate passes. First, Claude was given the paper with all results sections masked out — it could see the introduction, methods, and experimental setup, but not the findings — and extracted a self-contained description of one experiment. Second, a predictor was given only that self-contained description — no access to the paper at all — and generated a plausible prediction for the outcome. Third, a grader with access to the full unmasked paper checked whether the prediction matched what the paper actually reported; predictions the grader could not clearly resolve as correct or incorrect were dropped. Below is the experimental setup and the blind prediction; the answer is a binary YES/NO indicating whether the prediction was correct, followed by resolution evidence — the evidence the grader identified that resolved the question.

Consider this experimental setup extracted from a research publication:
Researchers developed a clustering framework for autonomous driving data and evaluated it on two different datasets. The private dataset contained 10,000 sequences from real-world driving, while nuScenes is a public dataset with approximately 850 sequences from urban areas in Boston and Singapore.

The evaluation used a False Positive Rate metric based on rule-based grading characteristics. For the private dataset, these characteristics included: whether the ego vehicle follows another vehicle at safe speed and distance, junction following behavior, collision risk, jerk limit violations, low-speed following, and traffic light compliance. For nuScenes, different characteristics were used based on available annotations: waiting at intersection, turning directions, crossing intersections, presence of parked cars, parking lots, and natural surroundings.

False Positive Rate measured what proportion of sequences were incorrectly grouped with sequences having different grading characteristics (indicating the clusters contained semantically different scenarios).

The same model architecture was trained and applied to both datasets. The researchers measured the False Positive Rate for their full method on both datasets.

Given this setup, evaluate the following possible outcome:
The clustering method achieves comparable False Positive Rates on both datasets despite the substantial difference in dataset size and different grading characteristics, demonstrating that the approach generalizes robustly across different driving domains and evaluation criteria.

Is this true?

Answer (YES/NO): NO